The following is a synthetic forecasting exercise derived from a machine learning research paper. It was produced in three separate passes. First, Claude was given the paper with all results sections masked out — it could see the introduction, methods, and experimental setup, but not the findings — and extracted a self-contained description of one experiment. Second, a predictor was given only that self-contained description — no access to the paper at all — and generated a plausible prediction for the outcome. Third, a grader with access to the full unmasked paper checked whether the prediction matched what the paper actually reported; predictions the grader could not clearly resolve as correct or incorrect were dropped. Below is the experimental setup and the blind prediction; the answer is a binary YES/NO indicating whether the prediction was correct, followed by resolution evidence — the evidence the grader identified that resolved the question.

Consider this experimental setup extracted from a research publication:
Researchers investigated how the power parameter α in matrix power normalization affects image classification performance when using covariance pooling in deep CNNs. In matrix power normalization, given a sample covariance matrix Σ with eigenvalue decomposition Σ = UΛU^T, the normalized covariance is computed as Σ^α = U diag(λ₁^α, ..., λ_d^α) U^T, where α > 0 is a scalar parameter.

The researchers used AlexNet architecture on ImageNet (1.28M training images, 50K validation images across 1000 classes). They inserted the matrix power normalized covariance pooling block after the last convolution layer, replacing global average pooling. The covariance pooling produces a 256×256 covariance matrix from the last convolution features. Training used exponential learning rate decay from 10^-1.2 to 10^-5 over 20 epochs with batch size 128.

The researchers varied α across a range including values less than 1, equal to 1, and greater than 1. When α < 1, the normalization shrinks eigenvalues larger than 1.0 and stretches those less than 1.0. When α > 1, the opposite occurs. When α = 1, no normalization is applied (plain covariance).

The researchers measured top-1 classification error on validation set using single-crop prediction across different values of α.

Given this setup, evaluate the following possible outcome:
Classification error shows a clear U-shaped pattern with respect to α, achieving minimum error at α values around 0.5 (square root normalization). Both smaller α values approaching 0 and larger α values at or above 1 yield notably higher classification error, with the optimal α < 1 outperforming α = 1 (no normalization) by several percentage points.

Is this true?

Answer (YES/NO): NO